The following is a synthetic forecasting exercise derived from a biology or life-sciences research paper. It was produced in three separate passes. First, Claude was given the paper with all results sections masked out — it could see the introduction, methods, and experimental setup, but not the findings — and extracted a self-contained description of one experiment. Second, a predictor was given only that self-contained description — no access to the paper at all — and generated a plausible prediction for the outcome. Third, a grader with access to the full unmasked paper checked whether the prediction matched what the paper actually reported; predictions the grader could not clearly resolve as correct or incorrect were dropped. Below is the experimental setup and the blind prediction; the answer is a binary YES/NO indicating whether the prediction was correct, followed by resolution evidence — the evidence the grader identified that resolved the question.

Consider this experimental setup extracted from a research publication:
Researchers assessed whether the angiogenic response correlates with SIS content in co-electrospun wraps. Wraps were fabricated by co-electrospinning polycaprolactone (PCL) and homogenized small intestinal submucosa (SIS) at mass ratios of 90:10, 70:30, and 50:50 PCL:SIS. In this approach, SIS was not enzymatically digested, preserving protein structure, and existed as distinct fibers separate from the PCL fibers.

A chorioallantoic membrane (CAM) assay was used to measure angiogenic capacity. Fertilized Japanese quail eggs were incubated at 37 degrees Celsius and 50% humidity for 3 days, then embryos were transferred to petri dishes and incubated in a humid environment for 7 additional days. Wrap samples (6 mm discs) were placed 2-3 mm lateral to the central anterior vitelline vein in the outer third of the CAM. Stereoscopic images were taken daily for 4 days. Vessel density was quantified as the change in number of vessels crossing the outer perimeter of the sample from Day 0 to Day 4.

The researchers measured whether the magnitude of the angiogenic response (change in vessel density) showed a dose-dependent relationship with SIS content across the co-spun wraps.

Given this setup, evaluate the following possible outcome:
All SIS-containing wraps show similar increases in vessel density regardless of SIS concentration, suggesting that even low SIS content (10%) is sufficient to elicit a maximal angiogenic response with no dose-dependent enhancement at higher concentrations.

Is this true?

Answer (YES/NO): NO